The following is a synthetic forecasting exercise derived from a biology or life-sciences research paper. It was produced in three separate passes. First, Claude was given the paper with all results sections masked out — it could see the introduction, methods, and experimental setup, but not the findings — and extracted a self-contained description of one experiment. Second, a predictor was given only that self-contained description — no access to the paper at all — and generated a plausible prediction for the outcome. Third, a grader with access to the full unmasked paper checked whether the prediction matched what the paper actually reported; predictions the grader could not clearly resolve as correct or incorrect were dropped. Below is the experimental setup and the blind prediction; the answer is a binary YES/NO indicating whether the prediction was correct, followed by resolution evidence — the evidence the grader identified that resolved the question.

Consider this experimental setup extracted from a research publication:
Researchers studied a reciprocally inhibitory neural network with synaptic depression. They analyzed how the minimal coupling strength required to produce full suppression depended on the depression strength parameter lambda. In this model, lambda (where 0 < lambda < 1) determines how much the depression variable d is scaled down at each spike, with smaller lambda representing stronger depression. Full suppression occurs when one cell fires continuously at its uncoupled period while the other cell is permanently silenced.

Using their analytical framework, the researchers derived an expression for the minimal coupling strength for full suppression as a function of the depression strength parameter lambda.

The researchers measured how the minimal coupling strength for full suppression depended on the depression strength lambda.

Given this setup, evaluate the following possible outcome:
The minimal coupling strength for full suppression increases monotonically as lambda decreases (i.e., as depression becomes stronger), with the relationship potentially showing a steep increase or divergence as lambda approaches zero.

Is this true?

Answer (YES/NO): NO